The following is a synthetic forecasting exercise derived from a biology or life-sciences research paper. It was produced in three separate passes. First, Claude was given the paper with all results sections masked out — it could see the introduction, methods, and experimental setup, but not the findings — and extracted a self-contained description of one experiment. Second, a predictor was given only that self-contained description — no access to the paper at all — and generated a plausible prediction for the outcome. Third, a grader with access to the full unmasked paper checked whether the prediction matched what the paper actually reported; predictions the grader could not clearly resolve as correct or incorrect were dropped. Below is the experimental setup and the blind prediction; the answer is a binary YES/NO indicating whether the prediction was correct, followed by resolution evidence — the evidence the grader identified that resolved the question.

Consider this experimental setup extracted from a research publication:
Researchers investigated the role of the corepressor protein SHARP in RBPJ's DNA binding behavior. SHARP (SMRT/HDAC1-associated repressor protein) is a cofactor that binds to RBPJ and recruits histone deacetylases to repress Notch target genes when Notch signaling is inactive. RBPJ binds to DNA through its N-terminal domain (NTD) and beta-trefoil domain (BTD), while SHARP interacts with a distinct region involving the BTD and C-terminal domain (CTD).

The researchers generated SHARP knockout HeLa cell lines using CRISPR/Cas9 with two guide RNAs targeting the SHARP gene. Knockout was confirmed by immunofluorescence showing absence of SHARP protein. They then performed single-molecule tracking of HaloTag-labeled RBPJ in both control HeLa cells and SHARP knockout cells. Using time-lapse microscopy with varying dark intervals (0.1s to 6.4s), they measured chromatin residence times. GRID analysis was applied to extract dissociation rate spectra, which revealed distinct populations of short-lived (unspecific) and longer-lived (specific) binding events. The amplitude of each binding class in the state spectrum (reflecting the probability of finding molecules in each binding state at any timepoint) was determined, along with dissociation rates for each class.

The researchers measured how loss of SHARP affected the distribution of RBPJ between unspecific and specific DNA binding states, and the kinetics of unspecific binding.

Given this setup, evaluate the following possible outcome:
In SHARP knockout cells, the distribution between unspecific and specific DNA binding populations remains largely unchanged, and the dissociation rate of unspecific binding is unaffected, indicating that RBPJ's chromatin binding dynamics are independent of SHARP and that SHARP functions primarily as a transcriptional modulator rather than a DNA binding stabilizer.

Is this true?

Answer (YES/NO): NO